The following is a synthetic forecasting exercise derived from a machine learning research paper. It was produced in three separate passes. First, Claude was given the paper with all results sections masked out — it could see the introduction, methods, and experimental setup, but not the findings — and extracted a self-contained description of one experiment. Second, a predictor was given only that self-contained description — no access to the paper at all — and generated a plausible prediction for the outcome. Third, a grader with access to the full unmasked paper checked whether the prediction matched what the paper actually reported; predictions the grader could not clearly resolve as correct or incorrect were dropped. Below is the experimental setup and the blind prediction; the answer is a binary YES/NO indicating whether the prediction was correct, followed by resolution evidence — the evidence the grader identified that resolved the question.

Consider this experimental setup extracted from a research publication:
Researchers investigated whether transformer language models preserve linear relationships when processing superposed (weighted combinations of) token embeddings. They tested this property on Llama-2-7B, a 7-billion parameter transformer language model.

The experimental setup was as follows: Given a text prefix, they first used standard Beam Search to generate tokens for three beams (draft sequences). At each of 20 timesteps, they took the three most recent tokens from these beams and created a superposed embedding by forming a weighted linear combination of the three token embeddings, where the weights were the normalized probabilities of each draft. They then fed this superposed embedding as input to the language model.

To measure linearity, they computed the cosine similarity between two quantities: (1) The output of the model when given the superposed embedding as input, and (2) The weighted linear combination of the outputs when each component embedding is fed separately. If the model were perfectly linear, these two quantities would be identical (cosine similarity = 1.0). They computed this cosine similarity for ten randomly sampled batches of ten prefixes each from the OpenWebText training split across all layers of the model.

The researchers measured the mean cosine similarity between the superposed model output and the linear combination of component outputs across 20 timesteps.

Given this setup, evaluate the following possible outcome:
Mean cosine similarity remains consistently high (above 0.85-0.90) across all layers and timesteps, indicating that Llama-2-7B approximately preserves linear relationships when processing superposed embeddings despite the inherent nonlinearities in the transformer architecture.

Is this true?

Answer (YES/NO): NO